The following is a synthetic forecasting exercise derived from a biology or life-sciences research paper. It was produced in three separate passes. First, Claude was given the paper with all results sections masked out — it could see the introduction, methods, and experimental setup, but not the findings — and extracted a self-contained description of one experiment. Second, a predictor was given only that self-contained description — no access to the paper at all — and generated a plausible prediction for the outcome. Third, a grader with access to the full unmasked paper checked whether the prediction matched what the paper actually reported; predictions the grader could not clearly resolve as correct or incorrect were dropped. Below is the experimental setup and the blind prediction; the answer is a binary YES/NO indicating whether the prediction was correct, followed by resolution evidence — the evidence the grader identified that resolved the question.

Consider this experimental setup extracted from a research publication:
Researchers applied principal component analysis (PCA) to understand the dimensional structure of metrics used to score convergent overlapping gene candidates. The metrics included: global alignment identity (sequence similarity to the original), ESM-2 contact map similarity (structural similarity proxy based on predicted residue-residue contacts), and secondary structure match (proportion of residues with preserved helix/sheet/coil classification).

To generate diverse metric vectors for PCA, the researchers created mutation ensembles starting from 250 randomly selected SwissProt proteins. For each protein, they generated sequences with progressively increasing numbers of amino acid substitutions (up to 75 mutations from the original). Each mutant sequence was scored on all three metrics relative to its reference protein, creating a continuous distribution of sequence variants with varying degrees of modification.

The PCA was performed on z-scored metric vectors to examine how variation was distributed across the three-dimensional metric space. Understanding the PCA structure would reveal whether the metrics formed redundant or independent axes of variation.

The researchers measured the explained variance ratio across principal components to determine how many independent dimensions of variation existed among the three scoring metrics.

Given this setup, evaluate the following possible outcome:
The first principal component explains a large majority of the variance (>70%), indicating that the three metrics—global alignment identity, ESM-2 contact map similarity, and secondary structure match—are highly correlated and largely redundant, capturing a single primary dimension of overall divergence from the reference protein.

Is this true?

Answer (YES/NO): NO